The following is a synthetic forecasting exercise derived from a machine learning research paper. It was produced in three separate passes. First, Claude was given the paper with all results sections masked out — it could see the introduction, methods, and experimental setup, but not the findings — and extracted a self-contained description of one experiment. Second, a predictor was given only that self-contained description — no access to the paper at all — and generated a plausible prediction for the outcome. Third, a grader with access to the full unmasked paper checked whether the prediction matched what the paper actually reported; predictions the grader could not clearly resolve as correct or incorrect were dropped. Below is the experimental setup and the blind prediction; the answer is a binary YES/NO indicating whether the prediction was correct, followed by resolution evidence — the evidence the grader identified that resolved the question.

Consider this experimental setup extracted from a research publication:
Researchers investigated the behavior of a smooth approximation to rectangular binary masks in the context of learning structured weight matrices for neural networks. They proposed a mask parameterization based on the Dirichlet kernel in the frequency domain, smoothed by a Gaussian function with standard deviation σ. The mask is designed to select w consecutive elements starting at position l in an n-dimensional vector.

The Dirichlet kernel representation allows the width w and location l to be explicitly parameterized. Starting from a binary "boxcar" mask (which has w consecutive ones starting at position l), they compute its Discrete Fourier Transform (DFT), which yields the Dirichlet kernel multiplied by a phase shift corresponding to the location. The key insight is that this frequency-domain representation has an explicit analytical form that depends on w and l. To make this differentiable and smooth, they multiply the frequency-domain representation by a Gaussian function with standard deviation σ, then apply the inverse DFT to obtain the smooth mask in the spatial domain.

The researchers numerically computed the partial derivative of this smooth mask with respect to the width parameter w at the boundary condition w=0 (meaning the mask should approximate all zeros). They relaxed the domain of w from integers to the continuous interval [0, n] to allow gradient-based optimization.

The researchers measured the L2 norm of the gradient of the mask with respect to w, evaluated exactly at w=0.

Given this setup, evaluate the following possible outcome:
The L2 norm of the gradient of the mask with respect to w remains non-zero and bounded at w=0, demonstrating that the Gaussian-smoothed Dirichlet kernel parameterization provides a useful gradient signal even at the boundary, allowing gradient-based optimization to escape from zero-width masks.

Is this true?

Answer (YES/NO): YES